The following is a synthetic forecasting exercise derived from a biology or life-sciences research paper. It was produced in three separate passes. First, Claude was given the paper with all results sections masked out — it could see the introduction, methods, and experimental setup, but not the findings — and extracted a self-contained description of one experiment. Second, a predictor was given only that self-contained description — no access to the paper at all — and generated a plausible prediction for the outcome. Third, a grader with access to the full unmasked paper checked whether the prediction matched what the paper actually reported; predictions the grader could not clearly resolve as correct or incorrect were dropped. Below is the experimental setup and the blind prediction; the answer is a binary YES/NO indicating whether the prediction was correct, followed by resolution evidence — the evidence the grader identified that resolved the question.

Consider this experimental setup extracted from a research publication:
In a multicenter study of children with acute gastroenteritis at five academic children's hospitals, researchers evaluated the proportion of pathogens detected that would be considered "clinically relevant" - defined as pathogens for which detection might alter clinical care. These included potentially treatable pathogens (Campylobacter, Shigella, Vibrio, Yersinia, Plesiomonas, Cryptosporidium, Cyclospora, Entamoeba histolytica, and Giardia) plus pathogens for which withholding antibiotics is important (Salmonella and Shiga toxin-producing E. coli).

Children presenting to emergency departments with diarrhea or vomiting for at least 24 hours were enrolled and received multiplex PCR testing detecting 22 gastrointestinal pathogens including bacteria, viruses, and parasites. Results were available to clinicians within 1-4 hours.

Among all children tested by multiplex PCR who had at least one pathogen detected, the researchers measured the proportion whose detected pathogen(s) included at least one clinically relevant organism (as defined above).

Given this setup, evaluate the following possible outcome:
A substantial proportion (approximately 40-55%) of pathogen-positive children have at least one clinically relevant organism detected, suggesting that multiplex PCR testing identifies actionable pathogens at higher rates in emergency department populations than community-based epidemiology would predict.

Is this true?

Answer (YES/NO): NO